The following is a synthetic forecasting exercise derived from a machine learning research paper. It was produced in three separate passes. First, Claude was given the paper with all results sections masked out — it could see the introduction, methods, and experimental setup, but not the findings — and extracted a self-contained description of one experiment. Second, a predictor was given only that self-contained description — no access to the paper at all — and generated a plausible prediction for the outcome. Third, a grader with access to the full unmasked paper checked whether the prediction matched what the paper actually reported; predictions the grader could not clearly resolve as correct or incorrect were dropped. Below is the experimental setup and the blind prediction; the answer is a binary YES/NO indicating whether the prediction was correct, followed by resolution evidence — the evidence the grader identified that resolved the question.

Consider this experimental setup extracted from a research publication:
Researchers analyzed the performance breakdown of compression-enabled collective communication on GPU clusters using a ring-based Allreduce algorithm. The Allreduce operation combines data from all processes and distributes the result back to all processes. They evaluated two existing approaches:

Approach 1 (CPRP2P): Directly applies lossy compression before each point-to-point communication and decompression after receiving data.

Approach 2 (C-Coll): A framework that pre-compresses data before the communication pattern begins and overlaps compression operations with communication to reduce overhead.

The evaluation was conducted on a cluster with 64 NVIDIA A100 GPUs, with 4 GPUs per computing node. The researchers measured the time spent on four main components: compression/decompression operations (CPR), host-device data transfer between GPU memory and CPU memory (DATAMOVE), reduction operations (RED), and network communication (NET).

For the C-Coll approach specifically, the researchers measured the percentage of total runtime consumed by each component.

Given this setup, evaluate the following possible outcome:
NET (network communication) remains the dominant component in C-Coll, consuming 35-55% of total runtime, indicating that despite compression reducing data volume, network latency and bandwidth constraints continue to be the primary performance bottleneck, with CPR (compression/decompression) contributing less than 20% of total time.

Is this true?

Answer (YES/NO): NO